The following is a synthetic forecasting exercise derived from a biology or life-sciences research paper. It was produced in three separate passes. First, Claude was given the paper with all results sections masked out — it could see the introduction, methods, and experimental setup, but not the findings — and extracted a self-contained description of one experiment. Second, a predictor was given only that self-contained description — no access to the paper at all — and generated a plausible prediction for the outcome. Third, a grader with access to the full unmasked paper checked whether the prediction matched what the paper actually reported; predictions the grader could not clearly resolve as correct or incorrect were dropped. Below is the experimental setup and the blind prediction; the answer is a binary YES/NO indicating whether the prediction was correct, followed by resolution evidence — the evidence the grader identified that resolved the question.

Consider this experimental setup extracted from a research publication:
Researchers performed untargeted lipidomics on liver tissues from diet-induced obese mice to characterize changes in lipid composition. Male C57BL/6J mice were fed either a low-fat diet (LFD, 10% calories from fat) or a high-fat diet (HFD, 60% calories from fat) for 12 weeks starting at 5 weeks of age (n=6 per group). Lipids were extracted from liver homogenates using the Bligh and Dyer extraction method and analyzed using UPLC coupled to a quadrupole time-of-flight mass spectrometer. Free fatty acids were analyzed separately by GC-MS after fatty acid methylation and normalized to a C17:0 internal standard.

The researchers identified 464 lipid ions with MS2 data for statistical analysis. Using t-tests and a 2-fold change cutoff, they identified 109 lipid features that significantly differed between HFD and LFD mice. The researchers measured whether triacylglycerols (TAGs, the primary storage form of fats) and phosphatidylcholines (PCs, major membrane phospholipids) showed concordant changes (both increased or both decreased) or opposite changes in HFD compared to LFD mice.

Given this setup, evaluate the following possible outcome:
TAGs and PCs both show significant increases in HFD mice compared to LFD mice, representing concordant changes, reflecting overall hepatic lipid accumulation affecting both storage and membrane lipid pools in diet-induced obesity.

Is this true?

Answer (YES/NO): NO